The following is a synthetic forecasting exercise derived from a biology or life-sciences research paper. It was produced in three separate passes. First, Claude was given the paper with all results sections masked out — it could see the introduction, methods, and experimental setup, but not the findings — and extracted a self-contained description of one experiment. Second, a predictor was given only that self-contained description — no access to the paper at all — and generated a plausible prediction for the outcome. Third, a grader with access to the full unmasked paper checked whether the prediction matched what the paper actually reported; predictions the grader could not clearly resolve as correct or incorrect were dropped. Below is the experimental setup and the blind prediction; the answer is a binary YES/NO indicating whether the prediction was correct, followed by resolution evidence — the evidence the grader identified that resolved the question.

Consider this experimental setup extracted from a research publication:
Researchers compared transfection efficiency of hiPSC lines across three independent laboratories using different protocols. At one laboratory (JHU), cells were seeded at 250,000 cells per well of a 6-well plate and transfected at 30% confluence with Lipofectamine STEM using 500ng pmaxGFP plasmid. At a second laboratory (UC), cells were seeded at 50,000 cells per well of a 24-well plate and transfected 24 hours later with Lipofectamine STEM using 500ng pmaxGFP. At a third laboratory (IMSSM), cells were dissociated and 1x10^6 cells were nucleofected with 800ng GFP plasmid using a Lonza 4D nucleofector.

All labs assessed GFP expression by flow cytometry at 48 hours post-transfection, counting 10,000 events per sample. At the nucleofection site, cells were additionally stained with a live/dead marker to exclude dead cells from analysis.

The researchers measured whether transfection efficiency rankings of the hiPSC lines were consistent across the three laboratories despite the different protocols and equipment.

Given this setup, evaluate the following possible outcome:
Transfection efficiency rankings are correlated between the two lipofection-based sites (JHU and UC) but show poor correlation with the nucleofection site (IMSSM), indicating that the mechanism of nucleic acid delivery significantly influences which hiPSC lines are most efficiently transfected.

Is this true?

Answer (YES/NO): NO